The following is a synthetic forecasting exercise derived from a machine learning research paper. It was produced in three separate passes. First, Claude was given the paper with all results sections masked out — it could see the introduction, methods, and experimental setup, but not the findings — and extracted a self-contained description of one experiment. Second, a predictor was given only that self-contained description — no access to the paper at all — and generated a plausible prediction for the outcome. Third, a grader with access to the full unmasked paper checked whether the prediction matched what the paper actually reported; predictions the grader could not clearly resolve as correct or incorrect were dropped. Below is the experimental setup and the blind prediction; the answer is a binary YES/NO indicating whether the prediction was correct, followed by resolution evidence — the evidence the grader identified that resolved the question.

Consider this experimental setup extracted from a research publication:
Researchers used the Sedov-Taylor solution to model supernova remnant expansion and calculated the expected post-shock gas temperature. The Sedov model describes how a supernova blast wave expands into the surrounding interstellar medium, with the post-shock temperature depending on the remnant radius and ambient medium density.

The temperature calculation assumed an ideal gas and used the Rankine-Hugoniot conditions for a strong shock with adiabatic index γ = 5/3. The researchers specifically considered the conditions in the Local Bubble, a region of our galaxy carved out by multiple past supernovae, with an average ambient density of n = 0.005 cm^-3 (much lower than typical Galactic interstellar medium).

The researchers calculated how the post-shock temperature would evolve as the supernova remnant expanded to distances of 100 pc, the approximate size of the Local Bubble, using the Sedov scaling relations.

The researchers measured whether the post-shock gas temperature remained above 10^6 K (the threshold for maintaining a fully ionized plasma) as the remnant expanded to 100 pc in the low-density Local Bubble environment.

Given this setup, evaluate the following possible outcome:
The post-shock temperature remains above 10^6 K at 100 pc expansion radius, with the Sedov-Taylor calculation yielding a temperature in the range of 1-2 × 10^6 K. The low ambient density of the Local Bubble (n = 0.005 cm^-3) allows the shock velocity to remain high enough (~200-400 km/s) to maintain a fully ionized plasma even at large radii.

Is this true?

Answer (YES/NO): NO